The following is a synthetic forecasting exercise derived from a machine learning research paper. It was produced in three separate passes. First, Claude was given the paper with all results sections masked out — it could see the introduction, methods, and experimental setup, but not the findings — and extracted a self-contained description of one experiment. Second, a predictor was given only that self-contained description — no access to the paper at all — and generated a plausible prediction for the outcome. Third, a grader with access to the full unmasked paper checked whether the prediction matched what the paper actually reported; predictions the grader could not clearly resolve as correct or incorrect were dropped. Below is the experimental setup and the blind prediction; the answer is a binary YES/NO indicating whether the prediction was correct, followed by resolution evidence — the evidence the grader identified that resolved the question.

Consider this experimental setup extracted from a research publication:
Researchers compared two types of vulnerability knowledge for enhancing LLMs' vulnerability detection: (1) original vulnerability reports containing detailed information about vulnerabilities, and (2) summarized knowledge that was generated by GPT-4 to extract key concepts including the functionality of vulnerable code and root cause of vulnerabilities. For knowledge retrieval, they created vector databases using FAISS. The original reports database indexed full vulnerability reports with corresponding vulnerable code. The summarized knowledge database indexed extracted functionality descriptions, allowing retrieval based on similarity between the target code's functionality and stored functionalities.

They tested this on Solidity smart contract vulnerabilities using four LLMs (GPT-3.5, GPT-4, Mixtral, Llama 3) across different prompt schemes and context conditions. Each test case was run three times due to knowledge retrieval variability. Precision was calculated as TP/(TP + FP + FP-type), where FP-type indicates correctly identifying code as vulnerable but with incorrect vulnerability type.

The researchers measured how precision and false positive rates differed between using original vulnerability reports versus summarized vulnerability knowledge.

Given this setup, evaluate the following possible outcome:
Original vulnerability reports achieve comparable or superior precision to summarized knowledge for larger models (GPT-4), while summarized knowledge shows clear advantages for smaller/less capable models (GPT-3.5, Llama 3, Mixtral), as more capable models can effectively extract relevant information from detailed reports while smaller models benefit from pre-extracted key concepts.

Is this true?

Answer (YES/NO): NO